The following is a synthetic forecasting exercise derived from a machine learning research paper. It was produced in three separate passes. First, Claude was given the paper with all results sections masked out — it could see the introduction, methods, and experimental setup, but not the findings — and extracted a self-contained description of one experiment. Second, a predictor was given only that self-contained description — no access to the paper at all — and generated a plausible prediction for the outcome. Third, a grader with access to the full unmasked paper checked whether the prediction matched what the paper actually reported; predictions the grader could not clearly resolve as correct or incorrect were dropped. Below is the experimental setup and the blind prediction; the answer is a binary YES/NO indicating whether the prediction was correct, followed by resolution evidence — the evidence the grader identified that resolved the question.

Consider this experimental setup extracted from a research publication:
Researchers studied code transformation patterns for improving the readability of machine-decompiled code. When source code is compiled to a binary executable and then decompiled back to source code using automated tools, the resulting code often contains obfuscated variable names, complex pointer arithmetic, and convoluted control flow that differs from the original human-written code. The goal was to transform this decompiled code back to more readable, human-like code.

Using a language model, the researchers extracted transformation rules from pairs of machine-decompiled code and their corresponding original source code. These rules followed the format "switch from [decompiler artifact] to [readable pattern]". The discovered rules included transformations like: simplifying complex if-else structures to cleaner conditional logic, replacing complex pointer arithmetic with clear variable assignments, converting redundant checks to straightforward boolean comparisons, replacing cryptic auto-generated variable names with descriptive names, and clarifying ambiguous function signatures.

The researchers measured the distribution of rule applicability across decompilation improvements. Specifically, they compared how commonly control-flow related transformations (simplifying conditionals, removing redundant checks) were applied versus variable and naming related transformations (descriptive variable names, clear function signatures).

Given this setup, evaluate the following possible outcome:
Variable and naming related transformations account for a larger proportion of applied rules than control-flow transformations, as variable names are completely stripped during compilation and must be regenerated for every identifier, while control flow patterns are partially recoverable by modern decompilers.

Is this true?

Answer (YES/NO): NO